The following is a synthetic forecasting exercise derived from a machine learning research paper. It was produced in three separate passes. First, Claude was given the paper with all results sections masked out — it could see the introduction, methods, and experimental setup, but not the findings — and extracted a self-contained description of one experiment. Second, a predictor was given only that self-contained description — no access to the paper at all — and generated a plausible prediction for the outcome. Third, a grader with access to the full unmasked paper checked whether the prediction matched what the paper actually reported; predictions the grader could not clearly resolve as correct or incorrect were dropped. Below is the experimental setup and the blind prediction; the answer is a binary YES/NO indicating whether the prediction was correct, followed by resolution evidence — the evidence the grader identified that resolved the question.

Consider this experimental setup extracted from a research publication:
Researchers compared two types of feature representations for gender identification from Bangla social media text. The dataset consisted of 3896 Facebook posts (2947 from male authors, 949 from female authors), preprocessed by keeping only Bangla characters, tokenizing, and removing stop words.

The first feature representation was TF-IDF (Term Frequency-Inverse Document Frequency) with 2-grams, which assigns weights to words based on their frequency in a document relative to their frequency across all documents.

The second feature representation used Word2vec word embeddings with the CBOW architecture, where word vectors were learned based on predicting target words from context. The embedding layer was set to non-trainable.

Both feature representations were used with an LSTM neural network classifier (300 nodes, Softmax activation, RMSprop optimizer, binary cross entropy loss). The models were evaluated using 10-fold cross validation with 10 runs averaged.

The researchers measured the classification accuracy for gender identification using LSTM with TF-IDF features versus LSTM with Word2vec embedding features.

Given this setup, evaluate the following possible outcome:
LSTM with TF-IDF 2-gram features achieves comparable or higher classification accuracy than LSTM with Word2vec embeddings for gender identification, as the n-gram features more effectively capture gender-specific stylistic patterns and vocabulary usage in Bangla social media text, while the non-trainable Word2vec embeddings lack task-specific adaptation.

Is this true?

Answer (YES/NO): YES